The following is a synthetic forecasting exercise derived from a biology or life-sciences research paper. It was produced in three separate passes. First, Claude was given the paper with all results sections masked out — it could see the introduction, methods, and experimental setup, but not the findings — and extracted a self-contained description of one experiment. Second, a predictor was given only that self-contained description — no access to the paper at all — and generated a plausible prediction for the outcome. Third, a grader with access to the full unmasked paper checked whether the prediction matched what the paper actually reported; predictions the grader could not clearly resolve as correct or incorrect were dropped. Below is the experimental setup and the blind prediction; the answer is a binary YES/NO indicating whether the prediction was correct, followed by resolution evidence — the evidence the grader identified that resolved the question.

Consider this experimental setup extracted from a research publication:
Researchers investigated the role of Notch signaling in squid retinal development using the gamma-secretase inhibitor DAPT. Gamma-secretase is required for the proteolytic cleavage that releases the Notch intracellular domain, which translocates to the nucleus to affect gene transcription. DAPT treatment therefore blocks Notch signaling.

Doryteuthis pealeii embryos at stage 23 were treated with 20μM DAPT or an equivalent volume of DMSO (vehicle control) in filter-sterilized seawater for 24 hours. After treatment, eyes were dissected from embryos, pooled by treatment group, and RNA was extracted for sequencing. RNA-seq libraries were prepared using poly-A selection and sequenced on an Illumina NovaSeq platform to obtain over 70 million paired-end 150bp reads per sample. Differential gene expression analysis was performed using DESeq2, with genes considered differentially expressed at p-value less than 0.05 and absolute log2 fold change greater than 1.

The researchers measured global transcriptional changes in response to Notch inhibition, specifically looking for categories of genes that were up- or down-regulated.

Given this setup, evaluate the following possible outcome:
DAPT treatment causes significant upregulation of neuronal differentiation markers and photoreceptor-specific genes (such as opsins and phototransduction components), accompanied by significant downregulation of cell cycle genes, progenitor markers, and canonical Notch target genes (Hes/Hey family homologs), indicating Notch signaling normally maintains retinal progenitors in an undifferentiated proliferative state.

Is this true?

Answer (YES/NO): NO